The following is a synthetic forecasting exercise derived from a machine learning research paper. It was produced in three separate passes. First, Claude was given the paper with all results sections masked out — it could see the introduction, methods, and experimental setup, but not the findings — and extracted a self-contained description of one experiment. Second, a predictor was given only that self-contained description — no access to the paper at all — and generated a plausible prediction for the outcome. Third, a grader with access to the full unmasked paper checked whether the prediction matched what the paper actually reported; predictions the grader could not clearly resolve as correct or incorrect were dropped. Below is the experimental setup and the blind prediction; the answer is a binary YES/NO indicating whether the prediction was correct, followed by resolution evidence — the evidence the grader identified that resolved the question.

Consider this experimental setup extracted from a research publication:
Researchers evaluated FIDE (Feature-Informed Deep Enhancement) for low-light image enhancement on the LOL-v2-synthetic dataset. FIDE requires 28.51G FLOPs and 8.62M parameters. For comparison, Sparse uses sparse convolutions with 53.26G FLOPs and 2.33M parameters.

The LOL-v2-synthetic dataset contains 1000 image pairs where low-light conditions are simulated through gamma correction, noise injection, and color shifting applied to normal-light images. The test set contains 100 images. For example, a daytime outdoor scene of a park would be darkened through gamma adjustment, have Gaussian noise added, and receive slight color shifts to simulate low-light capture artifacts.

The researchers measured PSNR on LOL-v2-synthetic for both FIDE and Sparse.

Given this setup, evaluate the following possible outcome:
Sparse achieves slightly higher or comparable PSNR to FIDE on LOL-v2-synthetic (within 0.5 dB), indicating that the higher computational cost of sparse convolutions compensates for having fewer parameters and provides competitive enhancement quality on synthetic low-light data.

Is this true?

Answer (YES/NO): NO